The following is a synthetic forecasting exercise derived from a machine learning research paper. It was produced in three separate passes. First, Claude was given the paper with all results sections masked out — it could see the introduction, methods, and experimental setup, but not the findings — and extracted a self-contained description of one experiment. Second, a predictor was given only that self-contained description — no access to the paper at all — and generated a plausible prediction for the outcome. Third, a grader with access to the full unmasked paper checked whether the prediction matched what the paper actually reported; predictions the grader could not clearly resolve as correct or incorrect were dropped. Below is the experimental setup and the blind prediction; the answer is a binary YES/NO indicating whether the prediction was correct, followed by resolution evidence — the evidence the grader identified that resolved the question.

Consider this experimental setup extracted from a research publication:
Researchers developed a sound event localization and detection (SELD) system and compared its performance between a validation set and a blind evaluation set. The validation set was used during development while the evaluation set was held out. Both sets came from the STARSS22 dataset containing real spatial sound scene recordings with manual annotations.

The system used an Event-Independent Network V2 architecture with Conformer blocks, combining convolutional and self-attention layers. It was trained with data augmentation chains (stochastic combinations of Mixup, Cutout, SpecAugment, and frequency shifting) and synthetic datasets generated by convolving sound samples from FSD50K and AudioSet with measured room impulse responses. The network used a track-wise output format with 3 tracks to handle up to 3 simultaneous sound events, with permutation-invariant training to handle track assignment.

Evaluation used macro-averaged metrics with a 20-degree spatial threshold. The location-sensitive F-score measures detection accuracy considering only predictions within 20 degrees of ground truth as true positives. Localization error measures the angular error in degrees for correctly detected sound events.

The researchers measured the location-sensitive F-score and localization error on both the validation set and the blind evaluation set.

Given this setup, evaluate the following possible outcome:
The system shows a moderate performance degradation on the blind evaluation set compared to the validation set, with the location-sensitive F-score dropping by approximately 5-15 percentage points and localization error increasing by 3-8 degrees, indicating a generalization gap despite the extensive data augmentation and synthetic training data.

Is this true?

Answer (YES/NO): NO